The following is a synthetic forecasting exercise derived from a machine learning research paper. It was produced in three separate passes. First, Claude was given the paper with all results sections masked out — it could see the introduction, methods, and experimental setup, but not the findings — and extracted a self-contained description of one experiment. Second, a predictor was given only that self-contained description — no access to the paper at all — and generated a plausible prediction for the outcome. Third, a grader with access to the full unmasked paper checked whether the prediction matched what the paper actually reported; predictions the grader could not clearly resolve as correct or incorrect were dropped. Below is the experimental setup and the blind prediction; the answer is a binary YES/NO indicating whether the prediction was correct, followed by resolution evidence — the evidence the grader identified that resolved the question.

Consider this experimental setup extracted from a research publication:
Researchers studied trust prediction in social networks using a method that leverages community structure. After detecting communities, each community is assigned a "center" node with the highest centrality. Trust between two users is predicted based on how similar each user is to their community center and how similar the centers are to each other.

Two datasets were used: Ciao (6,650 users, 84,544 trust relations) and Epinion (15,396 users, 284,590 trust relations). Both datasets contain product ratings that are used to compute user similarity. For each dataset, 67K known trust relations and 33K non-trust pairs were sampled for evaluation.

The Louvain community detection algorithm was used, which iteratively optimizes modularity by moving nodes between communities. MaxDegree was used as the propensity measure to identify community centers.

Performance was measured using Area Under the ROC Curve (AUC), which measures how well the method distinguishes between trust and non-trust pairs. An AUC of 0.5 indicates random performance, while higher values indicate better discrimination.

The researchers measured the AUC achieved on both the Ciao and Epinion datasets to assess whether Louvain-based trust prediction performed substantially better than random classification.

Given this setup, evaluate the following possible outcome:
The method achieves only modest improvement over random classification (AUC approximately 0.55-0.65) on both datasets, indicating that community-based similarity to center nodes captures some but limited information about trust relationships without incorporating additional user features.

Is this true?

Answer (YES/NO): NO